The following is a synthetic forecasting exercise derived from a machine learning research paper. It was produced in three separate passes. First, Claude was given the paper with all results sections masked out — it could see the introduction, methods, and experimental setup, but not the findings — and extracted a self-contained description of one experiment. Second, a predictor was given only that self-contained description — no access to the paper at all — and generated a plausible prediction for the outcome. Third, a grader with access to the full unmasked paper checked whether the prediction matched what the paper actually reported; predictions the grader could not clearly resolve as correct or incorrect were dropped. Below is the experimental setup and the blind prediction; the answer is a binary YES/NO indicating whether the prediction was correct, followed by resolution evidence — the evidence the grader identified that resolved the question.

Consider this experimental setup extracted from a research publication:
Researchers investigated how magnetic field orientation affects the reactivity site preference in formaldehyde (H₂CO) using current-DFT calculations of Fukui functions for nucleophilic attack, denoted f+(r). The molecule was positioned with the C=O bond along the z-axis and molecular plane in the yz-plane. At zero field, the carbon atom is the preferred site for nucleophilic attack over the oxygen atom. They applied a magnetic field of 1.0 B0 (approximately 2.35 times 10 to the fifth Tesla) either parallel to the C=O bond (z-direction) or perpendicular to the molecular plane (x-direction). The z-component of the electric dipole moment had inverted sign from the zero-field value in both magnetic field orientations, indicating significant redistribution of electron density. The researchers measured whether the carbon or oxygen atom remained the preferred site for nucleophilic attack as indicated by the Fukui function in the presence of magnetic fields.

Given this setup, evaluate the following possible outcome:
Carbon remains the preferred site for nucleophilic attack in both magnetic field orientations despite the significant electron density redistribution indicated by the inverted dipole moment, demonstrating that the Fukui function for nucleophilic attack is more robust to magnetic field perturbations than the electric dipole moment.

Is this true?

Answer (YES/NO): YES